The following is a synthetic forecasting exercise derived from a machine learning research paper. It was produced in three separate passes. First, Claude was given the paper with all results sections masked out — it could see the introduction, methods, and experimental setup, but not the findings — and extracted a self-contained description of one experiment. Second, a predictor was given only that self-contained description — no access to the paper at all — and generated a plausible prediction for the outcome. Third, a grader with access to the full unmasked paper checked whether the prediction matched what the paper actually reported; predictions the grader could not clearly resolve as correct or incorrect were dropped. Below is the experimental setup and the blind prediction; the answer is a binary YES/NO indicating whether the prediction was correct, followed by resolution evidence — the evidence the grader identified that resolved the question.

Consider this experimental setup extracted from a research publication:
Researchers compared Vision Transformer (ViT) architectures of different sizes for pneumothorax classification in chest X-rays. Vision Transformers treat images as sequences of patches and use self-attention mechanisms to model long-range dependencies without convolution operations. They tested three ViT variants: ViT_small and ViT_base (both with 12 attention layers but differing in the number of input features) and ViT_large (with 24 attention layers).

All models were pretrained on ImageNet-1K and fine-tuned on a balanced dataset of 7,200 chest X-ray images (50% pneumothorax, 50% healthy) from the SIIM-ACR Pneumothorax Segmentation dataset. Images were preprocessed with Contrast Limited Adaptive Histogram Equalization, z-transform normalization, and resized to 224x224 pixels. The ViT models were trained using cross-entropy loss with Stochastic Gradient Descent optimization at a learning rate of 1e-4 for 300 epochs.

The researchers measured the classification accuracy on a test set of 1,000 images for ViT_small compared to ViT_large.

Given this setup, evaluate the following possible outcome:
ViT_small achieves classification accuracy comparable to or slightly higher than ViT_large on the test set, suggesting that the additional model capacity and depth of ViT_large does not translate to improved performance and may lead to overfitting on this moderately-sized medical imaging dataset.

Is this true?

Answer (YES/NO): YES